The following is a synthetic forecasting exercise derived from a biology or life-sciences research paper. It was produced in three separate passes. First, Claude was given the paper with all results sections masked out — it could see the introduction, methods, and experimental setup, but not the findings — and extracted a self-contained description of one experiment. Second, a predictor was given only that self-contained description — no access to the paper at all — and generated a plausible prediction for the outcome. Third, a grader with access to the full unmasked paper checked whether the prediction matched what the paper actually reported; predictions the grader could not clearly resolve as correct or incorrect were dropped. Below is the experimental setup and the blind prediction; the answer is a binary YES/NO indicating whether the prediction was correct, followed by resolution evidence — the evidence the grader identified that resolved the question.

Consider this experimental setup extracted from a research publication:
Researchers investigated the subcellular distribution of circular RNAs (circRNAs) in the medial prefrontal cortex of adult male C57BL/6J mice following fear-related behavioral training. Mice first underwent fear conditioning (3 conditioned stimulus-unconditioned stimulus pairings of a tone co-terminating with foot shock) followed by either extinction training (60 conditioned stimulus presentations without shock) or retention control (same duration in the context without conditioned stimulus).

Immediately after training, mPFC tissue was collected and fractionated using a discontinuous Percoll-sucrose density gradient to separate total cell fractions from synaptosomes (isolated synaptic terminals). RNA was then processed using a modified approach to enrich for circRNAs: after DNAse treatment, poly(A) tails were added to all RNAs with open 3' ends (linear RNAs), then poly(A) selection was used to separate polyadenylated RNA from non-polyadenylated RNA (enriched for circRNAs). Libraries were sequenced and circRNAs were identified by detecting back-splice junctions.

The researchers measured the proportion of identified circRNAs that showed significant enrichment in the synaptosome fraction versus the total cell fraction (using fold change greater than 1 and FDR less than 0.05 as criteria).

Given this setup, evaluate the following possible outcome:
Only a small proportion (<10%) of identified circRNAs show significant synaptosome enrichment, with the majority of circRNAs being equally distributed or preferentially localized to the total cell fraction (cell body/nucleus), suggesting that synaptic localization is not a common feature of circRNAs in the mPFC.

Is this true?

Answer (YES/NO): NO